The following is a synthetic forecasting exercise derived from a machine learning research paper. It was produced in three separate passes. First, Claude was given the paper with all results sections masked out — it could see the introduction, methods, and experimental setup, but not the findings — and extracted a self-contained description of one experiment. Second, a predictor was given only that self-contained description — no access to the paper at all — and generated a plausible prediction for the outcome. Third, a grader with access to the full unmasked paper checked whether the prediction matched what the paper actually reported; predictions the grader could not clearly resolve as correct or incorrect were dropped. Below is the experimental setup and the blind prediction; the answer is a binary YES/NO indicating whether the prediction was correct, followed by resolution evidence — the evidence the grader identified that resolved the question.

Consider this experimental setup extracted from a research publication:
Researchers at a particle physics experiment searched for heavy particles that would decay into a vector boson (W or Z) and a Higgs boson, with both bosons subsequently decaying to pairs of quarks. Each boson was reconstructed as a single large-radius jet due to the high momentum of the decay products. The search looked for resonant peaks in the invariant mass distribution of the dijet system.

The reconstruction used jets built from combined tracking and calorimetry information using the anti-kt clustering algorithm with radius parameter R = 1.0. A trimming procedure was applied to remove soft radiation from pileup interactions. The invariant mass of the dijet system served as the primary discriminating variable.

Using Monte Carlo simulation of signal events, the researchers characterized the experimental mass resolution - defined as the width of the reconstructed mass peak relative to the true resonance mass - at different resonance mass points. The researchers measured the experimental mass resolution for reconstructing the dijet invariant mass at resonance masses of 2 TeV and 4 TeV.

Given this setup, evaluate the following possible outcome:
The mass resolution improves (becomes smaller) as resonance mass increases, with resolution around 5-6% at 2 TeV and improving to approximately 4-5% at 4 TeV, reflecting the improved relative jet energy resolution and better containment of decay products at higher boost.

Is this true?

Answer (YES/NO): NO